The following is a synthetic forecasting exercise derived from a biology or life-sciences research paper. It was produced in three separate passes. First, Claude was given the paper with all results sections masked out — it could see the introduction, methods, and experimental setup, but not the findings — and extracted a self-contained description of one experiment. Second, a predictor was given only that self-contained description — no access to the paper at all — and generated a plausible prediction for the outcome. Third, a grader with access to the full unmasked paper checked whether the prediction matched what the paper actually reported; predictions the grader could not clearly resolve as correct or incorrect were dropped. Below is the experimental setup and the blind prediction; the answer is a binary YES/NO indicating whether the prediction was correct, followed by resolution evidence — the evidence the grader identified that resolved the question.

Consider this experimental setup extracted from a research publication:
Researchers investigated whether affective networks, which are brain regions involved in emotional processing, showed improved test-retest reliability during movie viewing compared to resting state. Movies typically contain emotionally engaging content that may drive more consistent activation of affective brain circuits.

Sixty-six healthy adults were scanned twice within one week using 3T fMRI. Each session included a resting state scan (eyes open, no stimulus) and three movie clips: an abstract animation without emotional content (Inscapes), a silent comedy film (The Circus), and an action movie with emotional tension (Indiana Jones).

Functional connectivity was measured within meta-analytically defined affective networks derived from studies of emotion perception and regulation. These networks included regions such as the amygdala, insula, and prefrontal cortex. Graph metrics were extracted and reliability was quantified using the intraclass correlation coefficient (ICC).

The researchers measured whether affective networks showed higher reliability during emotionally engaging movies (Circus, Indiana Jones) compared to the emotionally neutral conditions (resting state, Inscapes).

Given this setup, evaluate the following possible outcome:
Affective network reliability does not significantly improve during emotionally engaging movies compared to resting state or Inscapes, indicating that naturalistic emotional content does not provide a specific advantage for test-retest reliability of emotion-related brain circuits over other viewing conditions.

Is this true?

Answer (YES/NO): NO